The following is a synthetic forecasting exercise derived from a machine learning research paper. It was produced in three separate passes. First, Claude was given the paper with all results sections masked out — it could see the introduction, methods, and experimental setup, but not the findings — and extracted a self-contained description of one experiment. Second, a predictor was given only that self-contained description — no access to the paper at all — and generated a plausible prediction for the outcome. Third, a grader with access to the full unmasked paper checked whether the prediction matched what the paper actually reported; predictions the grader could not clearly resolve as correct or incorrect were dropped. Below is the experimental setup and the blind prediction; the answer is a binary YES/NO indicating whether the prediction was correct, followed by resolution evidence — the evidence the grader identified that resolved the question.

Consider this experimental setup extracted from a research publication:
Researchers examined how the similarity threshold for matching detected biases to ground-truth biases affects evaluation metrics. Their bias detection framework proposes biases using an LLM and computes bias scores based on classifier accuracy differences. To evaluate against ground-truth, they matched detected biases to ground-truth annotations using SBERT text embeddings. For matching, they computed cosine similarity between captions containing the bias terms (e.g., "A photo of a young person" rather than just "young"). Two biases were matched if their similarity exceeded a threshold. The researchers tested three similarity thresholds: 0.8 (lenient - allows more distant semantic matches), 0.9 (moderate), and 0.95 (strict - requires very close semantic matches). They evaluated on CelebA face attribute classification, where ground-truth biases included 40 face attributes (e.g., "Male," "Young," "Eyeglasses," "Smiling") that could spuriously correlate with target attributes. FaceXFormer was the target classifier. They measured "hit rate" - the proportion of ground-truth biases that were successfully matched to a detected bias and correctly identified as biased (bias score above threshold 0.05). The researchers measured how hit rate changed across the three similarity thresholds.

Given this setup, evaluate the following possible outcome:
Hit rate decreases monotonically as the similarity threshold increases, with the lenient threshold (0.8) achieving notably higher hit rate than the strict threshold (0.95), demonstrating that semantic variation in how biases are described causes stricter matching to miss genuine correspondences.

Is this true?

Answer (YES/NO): YES